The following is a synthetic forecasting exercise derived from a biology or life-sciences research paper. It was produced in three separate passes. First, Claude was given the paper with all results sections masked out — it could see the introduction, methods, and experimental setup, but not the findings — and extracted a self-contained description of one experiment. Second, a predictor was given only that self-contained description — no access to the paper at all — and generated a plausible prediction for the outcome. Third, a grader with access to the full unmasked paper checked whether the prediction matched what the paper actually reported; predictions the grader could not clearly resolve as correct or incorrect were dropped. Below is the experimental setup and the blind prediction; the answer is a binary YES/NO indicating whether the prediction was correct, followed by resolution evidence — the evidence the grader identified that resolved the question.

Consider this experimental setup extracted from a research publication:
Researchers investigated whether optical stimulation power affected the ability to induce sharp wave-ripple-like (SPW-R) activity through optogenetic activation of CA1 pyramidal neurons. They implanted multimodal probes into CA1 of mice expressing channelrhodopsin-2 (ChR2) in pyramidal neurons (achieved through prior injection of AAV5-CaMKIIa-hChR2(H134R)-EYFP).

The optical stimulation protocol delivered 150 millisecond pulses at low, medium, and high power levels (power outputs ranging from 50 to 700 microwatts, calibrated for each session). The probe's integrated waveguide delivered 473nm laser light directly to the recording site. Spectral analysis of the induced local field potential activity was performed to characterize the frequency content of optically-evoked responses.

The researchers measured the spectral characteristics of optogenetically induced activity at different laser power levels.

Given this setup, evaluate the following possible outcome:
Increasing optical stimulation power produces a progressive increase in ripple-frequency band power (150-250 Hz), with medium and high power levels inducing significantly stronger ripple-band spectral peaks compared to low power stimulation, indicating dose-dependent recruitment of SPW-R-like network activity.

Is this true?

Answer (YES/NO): NO